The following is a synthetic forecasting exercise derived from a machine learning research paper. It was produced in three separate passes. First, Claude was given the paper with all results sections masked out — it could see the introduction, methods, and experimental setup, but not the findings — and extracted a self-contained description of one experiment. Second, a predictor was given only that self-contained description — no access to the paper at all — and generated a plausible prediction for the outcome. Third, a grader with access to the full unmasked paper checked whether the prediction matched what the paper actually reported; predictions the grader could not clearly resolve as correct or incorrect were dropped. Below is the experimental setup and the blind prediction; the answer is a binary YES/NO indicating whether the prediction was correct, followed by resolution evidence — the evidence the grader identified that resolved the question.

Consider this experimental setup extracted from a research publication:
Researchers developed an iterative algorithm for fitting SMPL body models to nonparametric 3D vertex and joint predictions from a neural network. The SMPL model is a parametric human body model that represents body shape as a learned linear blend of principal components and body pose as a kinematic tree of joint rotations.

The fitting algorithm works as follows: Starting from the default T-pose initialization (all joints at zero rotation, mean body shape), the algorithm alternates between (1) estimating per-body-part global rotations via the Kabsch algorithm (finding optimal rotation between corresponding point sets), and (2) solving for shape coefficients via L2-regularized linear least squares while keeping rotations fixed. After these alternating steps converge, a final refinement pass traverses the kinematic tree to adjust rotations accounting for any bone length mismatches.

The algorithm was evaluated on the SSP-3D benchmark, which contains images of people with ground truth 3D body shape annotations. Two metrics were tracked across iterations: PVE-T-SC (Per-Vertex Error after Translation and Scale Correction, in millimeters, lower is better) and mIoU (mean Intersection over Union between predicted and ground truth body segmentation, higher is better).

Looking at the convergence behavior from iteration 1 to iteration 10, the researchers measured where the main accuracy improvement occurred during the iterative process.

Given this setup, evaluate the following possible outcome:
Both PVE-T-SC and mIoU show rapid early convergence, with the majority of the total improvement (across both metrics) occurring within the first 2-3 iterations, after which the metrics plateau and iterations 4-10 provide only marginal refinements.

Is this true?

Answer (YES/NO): YES